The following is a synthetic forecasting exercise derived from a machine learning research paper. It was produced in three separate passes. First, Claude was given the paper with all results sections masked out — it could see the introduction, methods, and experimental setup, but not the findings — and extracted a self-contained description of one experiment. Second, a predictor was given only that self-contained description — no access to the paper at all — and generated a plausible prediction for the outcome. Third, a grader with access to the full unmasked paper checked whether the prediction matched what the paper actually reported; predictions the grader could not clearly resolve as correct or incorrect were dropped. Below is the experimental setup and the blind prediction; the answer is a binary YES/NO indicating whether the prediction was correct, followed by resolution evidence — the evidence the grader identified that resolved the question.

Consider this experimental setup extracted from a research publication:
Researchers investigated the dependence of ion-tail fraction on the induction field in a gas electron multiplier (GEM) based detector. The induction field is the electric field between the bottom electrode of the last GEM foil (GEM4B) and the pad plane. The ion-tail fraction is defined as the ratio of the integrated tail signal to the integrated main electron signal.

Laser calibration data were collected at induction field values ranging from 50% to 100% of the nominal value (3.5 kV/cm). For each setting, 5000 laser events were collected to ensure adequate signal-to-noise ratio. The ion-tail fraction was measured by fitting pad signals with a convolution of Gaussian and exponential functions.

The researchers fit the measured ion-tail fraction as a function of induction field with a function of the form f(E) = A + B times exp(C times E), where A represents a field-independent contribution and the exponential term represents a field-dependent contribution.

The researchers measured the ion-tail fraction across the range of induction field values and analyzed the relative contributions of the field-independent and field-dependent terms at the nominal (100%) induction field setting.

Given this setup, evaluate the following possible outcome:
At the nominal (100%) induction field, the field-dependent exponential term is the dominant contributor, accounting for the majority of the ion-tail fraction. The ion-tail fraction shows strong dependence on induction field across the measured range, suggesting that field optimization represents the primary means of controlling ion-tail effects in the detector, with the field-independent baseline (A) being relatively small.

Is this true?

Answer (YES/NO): NO